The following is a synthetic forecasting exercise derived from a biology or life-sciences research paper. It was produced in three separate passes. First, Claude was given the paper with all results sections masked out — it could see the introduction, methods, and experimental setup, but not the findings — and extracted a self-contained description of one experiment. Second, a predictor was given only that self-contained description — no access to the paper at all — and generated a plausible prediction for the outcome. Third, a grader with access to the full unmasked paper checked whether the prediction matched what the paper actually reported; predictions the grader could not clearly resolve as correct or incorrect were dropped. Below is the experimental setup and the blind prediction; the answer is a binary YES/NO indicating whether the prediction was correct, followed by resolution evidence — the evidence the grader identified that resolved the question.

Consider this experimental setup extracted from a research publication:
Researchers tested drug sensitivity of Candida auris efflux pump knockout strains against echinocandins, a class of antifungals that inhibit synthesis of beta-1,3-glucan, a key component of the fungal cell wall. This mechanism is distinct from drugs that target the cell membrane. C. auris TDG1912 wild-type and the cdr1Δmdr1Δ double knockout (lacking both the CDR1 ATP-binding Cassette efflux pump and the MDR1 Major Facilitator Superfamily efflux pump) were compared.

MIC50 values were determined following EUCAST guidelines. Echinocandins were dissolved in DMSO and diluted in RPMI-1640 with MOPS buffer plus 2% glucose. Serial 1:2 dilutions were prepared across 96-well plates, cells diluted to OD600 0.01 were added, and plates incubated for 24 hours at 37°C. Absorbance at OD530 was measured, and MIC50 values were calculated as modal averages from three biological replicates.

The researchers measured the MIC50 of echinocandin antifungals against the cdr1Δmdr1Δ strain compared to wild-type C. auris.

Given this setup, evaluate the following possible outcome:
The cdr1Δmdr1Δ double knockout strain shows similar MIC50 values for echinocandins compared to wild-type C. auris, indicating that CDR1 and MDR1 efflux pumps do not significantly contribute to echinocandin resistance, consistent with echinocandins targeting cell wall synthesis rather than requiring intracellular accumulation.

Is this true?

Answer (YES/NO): YES